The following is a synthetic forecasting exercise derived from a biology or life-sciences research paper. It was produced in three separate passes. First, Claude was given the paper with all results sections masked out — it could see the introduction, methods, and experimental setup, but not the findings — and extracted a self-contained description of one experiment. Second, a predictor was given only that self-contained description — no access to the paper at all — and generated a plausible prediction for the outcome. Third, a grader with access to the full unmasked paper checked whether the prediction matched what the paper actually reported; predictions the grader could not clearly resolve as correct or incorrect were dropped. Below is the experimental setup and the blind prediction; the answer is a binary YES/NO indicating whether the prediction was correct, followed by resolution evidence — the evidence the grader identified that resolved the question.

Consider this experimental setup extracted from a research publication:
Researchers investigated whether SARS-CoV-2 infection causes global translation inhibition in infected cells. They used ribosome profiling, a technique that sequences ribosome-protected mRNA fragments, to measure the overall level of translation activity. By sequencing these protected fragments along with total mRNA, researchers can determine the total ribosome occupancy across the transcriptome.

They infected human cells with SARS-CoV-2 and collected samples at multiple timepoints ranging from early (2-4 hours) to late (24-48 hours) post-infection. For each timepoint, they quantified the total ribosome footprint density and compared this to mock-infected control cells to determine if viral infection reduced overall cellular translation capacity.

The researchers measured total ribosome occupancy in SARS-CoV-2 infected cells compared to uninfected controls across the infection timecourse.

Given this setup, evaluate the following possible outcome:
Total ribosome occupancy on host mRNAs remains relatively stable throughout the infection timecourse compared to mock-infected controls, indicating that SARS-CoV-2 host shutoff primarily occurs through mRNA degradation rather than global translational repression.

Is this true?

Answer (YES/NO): NO